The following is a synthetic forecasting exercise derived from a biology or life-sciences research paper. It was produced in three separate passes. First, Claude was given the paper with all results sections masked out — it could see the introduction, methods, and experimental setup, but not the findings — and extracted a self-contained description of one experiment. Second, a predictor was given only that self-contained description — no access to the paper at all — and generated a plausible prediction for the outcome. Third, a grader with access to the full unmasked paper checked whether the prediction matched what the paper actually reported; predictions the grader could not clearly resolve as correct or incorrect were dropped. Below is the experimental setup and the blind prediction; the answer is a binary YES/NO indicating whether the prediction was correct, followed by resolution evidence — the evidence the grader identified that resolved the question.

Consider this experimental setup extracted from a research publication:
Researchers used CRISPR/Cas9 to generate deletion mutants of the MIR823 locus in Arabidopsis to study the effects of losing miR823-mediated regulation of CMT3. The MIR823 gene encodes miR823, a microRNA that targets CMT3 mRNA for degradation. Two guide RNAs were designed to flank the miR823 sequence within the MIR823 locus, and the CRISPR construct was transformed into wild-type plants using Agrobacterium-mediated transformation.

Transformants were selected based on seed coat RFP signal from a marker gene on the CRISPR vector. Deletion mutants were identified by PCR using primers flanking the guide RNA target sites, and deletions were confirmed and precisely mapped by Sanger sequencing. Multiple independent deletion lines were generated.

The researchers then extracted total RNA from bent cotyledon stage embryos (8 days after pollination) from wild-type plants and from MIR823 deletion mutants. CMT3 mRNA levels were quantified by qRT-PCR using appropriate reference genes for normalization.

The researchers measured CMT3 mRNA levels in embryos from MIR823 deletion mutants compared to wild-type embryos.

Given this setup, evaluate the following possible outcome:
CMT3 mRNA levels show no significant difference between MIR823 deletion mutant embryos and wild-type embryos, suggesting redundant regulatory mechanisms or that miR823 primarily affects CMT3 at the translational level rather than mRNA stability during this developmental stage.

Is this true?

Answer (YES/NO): NO